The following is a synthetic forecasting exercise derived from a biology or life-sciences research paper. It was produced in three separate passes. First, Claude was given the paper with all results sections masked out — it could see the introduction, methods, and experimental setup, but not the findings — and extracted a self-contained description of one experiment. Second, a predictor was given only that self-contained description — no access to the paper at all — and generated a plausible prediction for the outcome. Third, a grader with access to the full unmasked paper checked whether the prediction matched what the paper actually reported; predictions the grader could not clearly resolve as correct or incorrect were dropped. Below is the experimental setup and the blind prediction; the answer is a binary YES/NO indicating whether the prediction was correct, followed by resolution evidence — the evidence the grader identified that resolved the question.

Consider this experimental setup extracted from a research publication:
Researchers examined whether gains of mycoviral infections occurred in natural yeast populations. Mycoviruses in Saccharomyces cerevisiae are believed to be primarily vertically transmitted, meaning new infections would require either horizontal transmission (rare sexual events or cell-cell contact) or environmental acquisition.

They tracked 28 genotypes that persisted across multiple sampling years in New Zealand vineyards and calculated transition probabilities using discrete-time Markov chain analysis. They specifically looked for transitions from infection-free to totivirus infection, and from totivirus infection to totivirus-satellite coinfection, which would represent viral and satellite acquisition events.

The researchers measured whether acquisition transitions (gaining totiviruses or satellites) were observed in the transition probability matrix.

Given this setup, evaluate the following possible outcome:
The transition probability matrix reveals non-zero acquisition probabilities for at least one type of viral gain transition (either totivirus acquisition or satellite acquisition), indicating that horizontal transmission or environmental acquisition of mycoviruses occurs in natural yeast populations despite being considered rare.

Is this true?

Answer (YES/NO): YES